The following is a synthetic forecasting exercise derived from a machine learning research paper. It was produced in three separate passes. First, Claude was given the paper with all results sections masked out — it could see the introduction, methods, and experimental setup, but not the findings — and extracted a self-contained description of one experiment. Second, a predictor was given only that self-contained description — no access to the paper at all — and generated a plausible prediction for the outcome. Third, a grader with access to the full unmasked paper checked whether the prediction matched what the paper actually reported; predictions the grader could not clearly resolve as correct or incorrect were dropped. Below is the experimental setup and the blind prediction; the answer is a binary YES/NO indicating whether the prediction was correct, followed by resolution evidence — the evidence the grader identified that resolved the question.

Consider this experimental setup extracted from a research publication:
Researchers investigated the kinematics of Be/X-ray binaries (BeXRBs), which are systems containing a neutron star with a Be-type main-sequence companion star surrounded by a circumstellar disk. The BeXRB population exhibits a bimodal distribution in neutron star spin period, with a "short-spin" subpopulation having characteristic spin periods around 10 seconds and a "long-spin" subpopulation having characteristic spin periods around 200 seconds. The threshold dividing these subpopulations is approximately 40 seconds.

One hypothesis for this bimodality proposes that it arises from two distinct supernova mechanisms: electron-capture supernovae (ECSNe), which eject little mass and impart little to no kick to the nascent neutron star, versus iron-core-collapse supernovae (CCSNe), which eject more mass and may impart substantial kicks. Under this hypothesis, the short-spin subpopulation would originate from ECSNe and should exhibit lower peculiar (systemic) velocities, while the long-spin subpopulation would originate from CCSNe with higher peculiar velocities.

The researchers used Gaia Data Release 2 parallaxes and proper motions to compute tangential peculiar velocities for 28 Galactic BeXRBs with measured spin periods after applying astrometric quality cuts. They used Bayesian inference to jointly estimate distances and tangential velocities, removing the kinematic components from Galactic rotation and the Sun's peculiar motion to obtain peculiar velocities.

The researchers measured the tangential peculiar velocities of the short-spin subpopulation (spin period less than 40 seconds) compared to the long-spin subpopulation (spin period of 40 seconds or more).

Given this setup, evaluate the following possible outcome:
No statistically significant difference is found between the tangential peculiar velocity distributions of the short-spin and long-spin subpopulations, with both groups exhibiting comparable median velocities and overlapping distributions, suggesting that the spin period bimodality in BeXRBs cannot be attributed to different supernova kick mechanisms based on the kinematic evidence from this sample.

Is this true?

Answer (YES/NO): NO